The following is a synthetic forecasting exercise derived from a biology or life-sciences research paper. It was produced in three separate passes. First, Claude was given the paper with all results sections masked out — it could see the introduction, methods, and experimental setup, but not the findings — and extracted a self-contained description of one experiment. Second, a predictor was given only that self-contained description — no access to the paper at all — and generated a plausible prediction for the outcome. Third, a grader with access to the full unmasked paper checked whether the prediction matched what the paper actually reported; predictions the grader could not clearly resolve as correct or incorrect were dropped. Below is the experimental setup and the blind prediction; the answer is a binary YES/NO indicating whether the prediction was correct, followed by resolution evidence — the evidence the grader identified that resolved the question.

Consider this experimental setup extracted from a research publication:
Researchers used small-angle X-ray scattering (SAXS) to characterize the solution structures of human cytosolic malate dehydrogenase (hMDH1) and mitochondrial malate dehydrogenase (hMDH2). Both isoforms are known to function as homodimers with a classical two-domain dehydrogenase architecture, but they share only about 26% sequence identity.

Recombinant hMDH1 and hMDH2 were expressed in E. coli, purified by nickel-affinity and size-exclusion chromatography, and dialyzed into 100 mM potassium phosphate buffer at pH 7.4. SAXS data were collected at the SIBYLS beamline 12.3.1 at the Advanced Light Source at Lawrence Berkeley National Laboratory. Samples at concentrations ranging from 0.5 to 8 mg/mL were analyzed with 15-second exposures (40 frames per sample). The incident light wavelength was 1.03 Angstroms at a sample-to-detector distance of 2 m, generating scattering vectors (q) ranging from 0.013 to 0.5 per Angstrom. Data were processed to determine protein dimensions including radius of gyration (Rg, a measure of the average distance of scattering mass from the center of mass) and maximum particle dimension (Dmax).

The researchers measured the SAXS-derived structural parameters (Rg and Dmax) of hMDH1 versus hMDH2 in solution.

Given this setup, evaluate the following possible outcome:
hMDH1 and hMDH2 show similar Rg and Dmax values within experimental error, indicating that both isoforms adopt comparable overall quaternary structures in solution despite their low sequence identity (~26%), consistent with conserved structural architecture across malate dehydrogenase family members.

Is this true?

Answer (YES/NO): NO